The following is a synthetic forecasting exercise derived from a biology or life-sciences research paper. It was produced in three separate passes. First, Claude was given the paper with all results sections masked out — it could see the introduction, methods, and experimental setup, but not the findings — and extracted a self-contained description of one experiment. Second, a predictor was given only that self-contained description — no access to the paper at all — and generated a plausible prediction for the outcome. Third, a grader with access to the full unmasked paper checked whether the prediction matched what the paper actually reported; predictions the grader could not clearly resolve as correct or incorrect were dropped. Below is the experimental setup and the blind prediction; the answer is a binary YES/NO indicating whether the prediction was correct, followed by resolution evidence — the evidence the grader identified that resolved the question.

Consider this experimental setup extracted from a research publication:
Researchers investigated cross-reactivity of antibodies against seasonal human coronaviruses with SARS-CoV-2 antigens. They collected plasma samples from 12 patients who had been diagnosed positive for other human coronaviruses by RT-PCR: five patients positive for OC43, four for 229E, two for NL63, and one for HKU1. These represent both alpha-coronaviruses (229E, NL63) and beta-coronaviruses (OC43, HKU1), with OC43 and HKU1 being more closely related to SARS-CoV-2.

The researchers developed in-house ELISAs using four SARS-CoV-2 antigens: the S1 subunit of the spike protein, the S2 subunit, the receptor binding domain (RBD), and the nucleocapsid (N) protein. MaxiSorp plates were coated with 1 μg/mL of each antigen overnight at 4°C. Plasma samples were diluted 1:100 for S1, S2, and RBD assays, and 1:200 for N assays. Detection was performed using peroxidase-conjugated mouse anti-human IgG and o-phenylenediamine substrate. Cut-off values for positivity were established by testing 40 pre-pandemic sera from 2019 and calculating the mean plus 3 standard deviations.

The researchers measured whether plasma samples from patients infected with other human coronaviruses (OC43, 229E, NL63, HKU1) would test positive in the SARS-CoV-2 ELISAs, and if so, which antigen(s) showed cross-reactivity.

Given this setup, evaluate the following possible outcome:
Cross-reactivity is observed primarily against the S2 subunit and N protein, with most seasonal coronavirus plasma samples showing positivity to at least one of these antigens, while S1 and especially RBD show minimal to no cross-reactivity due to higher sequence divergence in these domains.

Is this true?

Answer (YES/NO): NO